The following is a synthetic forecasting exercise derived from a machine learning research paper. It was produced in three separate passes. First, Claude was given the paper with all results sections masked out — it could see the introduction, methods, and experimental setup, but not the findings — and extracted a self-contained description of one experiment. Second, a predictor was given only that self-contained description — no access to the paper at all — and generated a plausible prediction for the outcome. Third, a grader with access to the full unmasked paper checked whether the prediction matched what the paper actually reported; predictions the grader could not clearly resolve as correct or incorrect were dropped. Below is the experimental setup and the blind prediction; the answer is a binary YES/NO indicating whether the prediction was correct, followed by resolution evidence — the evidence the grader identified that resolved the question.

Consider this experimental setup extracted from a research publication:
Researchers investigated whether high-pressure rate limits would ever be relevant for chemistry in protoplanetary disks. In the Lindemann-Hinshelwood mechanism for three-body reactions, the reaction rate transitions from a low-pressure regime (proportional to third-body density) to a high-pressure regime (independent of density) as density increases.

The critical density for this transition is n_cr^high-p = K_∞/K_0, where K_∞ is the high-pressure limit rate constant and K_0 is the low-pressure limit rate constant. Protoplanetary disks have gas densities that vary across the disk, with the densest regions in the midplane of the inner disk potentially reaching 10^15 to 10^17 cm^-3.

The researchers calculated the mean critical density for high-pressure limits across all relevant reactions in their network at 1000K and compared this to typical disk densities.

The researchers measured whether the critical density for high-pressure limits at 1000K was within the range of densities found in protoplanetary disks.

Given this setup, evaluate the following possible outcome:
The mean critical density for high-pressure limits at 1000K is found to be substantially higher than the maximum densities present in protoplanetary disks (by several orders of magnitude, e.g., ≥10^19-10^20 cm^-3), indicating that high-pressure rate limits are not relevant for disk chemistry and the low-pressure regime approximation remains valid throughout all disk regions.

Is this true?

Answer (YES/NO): YES